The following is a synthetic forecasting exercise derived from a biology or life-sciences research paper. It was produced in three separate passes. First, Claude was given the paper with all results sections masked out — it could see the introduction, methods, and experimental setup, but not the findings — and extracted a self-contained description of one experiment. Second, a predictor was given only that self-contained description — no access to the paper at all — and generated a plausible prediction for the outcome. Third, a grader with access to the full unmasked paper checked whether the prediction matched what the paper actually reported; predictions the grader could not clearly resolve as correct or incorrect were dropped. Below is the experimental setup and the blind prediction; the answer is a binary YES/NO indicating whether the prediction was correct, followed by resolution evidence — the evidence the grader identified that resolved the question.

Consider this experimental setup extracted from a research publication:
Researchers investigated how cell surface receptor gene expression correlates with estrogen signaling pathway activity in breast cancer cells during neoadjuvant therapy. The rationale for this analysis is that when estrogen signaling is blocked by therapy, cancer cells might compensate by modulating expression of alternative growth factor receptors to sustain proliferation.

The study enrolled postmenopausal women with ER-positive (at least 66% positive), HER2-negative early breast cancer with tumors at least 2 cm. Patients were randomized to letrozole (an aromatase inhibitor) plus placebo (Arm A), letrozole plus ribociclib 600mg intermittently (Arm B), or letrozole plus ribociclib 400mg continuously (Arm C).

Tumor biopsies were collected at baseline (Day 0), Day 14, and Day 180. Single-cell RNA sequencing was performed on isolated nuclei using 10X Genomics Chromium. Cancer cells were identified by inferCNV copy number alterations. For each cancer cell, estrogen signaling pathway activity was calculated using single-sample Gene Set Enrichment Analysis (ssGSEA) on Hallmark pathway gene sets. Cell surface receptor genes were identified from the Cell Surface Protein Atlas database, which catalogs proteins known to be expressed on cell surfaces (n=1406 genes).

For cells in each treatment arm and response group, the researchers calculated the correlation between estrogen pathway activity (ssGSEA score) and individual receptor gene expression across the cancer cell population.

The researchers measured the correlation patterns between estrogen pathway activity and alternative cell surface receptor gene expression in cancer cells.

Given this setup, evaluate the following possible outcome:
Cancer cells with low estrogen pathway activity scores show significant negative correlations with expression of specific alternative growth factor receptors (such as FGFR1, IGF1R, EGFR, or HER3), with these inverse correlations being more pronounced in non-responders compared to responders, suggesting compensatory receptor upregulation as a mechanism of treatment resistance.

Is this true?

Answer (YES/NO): NO